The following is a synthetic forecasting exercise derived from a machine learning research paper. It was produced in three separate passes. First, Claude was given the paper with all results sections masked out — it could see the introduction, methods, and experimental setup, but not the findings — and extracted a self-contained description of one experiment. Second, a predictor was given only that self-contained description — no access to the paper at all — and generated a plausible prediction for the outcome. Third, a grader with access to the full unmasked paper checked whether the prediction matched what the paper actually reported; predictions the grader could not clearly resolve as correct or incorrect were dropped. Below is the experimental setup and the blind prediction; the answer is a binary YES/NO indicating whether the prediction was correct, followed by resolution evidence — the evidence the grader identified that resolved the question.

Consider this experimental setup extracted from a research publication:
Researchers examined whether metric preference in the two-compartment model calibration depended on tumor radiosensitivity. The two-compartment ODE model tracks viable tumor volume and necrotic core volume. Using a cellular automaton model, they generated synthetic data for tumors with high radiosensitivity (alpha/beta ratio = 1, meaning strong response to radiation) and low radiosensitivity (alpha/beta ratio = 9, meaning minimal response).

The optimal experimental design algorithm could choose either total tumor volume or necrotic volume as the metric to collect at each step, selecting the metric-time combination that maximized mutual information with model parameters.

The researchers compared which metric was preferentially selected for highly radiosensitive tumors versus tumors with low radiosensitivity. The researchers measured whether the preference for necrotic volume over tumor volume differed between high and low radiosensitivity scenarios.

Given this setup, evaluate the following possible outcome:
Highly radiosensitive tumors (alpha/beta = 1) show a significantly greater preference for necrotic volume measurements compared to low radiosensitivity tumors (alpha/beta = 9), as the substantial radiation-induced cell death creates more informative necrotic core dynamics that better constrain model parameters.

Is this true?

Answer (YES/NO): NO